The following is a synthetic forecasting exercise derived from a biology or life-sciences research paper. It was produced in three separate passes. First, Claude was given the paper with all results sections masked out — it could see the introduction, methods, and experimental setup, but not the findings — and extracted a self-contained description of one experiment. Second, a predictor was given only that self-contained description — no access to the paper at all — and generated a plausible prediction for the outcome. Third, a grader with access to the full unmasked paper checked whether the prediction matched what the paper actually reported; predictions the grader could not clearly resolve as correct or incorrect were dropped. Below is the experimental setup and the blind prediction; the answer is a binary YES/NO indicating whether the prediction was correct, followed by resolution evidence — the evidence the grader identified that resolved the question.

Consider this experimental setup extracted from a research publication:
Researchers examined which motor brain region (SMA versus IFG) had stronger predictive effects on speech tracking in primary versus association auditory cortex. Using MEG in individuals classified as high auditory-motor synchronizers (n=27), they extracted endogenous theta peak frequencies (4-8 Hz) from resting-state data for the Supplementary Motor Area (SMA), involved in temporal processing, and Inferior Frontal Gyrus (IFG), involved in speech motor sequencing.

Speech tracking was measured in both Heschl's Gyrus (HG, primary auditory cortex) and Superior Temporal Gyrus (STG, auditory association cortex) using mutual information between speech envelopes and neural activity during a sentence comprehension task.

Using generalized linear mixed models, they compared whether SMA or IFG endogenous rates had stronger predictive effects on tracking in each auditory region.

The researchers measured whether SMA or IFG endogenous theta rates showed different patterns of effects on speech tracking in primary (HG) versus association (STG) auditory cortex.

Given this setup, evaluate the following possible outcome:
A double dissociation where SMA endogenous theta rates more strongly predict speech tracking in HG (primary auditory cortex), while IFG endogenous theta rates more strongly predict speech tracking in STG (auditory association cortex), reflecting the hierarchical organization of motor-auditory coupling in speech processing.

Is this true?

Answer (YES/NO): NO